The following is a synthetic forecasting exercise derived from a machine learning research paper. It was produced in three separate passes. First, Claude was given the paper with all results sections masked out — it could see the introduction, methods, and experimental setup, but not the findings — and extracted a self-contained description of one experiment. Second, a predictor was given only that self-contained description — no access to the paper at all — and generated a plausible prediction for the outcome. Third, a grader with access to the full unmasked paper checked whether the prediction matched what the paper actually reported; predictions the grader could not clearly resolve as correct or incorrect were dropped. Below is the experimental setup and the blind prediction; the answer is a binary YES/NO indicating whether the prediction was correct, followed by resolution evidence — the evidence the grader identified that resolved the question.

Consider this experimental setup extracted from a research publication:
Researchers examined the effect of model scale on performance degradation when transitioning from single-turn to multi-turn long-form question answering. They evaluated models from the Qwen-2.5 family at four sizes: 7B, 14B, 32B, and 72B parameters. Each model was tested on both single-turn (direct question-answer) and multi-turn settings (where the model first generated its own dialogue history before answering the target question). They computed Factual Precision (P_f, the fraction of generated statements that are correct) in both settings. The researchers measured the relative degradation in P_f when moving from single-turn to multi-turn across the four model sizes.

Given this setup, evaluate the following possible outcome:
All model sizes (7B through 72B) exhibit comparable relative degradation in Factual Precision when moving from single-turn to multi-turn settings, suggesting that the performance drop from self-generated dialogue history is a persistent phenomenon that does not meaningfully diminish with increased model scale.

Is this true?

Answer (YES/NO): NO